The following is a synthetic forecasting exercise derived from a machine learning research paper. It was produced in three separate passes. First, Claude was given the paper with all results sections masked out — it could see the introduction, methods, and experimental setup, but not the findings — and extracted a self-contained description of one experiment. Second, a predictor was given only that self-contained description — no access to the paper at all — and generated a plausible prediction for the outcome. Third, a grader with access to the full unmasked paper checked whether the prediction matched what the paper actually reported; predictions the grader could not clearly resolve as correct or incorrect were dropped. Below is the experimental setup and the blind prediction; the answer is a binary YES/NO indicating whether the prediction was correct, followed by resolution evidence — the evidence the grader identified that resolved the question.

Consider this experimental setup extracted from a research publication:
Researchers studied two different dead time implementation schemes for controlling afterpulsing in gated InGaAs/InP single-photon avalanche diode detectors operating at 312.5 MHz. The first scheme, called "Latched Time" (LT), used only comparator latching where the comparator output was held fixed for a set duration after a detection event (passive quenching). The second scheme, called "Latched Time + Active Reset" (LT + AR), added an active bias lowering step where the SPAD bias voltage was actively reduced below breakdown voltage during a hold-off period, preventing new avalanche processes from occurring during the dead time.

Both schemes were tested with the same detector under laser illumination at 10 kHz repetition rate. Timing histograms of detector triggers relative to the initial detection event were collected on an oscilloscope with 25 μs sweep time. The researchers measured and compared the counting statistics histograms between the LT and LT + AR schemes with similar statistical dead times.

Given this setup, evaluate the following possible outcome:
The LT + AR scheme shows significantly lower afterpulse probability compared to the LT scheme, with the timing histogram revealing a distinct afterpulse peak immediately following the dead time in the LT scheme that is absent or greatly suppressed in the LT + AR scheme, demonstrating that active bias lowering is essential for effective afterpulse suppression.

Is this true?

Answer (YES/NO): NO